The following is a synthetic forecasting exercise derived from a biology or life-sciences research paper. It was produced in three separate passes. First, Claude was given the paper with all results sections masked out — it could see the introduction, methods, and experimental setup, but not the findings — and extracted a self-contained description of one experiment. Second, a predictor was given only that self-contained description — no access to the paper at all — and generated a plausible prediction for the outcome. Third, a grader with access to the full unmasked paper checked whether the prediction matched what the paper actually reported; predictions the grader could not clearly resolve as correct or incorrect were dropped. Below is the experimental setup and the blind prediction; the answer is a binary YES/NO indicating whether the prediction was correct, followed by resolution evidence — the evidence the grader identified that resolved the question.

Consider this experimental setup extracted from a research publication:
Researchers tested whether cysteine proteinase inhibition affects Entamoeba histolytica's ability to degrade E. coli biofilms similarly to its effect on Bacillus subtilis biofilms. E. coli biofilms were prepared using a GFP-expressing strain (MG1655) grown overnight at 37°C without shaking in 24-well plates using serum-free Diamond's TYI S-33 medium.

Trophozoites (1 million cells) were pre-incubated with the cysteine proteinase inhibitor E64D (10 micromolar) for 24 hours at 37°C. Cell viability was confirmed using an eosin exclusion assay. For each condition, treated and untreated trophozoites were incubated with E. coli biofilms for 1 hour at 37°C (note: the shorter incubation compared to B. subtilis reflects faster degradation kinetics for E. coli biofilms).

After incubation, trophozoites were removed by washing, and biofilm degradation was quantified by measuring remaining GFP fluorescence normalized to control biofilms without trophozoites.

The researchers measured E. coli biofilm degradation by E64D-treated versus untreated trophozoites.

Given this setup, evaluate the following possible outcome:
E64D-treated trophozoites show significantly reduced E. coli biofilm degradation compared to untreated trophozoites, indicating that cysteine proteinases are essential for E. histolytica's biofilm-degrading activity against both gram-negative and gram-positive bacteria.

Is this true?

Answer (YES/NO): YES